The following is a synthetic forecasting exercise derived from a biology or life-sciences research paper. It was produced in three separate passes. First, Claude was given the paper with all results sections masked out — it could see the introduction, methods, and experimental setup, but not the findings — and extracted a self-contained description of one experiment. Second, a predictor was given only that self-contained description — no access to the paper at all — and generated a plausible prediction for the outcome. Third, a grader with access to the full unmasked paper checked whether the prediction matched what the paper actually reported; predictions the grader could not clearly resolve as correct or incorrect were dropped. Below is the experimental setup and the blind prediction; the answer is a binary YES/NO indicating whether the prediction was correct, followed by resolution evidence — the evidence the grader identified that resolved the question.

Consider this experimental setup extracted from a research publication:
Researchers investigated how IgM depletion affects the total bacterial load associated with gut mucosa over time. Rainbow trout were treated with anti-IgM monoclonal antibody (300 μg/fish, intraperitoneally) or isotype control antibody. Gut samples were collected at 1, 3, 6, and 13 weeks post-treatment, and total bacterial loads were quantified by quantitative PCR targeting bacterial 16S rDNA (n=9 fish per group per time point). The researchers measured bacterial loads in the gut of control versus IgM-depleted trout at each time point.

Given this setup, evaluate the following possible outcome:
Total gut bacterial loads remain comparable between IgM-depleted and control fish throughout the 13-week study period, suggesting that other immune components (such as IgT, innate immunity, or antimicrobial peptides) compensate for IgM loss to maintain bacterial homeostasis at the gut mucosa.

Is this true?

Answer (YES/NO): NO